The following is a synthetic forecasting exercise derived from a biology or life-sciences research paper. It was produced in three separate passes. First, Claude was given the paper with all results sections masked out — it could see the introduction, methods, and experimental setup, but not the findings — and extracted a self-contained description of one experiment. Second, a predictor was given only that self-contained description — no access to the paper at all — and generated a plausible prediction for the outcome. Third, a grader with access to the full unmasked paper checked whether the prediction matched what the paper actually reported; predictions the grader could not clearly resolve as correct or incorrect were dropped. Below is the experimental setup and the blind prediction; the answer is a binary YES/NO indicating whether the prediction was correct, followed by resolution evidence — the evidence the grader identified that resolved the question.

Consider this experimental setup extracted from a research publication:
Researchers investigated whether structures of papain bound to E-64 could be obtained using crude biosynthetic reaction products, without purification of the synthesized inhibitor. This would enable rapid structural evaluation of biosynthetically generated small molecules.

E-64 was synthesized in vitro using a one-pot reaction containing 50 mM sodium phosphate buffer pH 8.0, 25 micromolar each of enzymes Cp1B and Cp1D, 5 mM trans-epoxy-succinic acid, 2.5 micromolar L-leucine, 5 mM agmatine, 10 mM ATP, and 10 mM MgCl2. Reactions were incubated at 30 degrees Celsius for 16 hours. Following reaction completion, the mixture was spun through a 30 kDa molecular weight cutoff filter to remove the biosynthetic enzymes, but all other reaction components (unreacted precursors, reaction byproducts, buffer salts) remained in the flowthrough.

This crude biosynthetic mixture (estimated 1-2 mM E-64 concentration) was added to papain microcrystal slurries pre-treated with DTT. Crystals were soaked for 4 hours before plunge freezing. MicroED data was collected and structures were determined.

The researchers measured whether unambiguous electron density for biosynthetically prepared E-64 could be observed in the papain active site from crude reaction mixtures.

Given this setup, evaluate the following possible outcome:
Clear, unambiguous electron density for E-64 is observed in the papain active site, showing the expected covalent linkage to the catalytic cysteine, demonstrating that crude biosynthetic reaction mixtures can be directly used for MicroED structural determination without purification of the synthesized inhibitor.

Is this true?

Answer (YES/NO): YES